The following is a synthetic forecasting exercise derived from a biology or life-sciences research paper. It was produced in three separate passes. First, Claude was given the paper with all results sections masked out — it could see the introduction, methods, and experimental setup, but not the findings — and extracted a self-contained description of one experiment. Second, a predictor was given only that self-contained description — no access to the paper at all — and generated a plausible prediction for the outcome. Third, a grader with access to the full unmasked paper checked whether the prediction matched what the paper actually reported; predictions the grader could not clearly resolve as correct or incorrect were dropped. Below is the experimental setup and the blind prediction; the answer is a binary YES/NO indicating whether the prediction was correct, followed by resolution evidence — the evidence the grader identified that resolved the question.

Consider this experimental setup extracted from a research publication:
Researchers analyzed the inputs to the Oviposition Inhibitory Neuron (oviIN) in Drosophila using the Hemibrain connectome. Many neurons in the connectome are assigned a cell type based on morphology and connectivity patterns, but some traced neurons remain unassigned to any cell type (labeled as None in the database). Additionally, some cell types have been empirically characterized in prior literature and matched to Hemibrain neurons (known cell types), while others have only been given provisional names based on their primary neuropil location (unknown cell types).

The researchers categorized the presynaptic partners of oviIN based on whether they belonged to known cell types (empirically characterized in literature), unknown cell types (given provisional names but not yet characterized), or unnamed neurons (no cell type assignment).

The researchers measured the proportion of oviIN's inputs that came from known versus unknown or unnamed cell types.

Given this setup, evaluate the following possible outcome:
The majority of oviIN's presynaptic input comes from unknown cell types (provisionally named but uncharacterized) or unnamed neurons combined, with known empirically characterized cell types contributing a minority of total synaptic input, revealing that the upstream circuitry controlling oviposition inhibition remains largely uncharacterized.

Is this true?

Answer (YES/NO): YES